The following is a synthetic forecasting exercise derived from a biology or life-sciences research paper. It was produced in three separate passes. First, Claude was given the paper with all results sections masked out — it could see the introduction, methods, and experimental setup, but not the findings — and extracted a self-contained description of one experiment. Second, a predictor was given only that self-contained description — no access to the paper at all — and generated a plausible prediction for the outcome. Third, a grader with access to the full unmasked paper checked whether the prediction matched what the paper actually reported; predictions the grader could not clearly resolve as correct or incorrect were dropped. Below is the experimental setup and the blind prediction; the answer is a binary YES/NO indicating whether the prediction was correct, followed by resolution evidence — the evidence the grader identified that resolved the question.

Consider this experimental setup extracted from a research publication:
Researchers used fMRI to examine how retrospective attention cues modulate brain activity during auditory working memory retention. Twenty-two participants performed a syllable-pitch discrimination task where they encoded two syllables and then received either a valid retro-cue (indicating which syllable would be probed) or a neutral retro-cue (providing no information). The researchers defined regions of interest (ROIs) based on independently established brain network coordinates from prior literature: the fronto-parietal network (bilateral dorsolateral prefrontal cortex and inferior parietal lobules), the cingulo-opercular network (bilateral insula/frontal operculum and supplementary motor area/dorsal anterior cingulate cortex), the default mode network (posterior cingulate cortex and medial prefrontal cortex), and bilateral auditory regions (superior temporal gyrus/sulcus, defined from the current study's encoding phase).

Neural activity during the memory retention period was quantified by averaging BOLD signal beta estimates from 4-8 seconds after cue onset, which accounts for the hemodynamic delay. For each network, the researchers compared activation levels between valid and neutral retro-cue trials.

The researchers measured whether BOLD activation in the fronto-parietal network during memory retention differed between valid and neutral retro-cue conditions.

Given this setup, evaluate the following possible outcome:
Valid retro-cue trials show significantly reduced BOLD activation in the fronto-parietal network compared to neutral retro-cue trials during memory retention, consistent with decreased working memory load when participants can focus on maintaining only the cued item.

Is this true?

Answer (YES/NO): NO